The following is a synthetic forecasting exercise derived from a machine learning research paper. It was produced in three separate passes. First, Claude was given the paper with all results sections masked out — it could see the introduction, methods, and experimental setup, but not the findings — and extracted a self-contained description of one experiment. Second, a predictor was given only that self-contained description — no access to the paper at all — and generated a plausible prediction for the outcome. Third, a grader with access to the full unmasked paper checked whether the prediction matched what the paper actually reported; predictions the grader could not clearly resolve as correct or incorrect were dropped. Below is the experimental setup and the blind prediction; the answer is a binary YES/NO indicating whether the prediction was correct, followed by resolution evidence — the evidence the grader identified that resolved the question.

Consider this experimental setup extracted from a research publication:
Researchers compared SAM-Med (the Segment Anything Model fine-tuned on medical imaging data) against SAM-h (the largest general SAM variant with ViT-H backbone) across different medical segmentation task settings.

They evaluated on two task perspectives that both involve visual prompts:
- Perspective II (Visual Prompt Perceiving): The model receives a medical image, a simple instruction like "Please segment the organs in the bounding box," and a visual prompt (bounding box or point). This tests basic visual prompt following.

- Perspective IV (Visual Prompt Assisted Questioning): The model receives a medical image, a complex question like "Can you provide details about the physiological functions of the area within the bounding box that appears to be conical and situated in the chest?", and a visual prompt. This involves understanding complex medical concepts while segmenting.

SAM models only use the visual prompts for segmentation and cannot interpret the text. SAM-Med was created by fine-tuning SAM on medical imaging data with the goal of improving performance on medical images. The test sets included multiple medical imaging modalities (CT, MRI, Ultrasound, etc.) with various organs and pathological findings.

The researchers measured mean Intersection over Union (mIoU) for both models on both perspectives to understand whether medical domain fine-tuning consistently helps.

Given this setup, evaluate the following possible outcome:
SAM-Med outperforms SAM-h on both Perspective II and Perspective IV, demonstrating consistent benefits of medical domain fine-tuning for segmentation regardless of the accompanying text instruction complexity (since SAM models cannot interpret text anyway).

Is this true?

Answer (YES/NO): NO